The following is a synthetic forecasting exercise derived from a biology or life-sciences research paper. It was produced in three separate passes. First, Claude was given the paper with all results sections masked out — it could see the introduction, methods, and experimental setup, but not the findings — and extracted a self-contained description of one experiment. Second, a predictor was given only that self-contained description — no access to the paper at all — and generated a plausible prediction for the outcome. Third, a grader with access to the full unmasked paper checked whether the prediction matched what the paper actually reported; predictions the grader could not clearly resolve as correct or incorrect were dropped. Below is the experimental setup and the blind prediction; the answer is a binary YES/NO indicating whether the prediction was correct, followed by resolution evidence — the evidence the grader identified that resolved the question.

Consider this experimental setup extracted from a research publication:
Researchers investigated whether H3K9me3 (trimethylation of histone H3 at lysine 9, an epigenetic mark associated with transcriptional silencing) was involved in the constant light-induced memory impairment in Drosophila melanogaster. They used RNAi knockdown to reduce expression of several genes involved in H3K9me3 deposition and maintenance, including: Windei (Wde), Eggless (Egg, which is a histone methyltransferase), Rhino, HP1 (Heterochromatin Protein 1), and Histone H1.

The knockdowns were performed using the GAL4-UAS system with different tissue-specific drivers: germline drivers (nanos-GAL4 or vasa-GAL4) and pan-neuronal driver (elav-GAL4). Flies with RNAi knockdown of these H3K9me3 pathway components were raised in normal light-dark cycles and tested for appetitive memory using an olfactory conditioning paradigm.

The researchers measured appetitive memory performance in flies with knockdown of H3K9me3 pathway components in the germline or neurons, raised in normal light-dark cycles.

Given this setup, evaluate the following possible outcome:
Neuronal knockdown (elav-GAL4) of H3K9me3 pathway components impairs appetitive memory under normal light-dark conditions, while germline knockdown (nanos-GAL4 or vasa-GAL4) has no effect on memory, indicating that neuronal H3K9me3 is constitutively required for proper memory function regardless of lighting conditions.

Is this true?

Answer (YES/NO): NO